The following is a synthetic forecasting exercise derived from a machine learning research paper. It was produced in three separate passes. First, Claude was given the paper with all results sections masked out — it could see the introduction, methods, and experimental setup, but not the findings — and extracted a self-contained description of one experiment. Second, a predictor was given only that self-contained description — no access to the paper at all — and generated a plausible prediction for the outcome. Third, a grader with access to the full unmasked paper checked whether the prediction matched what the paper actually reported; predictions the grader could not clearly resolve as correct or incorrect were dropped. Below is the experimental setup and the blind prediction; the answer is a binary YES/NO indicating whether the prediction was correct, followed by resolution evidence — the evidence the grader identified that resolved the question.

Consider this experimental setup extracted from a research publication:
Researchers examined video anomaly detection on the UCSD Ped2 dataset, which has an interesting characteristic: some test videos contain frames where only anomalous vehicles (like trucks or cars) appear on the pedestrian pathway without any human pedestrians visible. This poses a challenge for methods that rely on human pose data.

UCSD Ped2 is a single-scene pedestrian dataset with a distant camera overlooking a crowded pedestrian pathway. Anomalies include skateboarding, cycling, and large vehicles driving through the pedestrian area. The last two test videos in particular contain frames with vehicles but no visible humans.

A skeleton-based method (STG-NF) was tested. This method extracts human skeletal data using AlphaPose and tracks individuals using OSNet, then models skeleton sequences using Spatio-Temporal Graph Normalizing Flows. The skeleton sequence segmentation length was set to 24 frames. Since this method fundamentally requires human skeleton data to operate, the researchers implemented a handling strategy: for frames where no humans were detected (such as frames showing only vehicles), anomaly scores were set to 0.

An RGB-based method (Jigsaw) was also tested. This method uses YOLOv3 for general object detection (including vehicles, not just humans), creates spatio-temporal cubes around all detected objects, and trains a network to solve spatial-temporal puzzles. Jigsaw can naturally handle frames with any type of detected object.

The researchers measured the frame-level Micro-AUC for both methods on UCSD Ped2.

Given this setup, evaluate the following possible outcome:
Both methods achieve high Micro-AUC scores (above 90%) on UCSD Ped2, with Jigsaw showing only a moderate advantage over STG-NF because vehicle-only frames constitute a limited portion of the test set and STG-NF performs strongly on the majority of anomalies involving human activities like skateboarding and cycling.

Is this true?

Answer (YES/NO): NO